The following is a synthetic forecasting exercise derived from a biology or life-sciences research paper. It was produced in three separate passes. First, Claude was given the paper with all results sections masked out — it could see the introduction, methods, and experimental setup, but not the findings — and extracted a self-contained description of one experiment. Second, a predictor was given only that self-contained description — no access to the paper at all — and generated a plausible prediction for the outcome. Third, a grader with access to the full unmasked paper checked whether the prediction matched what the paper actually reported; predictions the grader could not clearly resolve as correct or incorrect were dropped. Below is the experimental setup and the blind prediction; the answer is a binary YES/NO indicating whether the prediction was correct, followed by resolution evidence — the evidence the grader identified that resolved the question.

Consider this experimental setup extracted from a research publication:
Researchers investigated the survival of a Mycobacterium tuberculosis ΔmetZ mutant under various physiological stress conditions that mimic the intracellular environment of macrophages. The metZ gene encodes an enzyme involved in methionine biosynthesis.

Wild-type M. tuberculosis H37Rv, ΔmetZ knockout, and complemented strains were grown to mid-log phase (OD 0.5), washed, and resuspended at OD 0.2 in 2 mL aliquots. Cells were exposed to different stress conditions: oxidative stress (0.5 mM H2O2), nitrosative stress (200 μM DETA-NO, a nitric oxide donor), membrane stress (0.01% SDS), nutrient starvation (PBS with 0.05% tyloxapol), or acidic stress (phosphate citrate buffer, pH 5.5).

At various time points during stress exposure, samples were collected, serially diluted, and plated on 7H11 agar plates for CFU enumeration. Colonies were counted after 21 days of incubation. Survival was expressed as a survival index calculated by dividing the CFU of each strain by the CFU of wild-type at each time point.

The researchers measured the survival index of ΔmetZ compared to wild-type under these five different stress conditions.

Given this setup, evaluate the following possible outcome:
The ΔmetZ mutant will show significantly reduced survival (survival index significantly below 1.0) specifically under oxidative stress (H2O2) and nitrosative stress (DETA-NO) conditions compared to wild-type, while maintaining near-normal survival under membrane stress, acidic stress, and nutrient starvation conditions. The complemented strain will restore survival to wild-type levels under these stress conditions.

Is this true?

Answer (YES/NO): NO